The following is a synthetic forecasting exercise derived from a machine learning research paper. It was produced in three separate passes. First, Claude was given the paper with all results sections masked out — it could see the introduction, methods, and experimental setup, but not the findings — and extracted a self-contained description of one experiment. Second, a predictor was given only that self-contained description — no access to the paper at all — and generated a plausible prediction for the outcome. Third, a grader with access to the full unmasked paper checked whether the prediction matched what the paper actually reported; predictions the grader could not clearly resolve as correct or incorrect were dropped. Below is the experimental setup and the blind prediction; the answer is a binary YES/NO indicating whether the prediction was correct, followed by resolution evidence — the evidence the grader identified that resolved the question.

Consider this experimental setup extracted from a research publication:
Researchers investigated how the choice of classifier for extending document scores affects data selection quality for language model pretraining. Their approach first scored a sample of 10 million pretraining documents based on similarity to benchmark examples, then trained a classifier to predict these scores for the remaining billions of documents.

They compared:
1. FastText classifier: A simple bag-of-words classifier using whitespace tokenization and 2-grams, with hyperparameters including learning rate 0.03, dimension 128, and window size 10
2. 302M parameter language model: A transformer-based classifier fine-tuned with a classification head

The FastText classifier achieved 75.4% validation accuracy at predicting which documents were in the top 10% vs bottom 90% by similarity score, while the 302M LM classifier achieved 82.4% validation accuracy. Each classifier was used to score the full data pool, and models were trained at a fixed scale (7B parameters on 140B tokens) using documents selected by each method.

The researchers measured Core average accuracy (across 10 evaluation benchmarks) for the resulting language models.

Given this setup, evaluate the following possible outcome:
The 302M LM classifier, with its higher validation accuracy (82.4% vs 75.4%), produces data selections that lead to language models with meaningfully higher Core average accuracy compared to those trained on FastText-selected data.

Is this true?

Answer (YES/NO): NO